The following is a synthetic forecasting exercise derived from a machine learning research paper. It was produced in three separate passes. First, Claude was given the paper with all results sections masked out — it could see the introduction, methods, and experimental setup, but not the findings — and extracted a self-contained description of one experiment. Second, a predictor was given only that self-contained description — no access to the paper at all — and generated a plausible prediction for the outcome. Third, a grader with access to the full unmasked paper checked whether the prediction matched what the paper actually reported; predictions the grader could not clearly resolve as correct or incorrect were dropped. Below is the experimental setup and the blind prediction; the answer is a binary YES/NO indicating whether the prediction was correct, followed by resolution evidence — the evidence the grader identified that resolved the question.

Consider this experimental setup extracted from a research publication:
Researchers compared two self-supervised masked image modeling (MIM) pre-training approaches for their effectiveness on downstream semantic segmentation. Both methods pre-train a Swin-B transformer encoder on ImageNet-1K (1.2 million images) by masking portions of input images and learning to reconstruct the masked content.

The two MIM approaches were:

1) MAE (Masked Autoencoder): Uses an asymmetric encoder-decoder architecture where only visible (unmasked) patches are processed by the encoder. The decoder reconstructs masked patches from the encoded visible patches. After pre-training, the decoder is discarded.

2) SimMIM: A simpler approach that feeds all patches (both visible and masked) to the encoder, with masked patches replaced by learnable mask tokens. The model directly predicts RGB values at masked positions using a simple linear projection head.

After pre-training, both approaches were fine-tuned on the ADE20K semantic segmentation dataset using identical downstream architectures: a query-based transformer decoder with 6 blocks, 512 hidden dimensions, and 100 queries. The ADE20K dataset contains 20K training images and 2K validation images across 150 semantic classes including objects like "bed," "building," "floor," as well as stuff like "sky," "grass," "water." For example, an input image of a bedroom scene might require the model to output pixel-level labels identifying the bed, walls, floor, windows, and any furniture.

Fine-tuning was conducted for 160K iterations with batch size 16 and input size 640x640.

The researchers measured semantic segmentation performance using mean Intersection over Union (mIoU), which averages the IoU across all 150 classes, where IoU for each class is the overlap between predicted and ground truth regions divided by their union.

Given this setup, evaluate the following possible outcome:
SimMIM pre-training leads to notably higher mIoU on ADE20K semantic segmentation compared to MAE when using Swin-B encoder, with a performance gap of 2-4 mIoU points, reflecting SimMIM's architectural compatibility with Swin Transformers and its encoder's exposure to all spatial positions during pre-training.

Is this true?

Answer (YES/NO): NO